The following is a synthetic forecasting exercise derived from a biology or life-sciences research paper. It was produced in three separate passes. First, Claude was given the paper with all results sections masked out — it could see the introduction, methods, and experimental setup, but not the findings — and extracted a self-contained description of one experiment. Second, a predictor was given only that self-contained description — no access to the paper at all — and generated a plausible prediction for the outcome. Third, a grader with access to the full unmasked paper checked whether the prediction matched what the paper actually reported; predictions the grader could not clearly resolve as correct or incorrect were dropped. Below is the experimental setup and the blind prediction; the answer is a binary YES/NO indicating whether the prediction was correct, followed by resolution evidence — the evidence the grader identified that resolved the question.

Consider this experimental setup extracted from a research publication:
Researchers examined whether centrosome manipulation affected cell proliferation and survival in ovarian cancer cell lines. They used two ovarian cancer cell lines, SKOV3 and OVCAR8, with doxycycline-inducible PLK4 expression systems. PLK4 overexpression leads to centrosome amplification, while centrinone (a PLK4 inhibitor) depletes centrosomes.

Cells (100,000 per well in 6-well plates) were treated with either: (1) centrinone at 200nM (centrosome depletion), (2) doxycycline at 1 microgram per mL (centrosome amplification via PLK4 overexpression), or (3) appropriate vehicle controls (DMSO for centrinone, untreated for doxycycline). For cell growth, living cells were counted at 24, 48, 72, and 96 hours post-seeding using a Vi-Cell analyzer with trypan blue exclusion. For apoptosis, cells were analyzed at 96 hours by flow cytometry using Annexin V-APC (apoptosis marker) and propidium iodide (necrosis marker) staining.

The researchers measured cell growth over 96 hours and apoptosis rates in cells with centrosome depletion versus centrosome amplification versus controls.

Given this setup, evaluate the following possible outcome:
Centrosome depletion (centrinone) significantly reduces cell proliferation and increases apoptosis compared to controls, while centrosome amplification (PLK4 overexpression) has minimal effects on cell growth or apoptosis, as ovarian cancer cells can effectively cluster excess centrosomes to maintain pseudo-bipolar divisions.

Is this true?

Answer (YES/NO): NO